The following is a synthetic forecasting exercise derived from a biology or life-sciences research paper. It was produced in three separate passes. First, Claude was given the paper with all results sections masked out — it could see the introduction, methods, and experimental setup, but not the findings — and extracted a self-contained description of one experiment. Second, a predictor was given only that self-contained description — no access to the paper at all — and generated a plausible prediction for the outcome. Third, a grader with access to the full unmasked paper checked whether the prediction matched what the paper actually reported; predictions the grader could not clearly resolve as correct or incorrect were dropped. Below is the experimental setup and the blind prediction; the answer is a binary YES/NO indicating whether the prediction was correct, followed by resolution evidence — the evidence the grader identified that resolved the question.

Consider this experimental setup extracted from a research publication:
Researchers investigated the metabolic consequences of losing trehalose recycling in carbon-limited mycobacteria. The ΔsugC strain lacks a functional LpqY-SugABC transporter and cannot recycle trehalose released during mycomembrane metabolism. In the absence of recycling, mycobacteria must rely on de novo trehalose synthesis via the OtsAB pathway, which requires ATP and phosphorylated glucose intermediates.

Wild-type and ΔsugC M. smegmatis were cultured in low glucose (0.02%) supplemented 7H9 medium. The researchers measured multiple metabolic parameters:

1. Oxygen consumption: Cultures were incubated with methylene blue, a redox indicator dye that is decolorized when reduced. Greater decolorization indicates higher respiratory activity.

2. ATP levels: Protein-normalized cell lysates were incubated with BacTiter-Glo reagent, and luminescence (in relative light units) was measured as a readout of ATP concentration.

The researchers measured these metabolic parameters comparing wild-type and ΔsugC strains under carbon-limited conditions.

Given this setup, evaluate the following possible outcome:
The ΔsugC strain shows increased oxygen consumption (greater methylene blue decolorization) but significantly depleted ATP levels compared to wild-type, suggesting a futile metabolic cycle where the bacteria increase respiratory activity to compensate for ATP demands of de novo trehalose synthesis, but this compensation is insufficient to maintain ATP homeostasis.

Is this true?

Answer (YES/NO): YES